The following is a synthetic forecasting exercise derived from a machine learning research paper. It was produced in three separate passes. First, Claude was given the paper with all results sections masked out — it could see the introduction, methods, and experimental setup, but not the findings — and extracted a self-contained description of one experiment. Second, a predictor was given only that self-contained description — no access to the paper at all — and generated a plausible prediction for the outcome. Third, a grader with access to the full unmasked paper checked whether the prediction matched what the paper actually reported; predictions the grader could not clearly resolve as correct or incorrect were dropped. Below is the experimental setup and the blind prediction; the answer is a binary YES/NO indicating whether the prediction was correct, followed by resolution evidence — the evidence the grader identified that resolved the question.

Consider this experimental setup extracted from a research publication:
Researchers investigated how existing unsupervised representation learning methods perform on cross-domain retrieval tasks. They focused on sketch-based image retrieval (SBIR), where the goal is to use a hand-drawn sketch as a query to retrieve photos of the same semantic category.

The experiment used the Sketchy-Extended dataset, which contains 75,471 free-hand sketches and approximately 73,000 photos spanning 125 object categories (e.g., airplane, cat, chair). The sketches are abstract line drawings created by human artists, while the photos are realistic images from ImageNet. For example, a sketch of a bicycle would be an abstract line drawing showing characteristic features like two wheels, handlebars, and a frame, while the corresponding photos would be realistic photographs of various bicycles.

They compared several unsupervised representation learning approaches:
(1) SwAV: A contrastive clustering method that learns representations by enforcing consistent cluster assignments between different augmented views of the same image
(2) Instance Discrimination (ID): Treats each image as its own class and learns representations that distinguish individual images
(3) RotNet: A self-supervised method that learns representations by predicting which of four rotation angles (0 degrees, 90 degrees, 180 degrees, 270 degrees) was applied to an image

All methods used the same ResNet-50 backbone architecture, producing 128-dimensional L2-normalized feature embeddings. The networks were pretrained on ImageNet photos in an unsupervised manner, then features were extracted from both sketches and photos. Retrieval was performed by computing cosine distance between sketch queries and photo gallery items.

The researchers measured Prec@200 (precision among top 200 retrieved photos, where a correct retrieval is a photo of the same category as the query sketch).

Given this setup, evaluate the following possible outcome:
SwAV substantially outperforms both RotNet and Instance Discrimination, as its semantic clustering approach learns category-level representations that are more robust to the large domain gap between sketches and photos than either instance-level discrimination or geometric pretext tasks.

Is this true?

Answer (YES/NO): YES